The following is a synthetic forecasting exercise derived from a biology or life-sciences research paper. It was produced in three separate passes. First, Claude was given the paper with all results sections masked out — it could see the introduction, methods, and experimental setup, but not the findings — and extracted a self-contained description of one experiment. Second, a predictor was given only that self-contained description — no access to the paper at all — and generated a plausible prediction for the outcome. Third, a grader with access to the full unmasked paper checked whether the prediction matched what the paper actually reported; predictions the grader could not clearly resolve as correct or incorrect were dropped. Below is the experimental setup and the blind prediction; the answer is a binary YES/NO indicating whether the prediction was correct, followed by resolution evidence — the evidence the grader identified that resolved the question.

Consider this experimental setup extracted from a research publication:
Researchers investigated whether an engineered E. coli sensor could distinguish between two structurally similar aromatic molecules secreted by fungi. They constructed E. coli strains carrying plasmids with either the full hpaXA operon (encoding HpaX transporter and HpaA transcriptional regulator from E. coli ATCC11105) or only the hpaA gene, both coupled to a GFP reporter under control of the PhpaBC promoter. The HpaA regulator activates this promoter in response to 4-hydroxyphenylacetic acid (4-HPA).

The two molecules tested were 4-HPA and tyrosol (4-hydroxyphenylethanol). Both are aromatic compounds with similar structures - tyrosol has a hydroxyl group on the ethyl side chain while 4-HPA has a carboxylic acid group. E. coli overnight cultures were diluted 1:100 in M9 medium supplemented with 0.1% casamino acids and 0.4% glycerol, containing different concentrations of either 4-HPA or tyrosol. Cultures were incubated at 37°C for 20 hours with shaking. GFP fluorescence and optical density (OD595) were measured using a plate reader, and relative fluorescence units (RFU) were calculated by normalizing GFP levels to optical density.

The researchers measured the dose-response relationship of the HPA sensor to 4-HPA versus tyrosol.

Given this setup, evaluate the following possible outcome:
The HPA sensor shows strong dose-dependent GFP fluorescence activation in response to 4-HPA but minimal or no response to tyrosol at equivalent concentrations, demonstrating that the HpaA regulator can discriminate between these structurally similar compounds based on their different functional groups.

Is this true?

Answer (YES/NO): YES